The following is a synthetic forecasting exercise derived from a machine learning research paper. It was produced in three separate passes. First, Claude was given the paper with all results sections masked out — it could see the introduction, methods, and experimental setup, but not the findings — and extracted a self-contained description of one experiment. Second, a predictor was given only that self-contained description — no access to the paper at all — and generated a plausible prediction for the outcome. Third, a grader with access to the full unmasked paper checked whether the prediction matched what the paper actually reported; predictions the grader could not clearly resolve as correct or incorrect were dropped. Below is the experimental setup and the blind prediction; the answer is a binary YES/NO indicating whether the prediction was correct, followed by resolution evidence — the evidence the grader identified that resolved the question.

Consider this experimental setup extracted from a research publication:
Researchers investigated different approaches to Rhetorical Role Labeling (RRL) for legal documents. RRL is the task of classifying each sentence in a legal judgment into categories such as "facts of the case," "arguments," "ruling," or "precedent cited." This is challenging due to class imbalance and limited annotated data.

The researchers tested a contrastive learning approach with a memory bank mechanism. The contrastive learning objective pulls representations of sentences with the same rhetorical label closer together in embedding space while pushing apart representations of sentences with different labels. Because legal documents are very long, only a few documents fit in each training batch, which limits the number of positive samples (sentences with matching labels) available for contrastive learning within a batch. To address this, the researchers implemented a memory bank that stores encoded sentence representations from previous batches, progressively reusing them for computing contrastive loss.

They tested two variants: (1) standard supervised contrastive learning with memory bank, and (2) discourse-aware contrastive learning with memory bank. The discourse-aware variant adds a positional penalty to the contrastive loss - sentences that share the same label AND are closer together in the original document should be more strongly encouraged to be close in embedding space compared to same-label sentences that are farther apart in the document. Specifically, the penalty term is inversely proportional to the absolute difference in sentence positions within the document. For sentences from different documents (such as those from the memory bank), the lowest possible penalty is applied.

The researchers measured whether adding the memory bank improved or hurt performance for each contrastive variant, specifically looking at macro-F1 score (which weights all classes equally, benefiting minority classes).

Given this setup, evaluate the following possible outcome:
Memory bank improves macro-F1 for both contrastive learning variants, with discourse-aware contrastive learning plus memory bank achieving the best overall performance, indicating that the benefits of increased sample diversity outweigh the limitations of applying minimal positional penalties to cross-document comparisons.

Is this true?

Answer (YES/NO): NO